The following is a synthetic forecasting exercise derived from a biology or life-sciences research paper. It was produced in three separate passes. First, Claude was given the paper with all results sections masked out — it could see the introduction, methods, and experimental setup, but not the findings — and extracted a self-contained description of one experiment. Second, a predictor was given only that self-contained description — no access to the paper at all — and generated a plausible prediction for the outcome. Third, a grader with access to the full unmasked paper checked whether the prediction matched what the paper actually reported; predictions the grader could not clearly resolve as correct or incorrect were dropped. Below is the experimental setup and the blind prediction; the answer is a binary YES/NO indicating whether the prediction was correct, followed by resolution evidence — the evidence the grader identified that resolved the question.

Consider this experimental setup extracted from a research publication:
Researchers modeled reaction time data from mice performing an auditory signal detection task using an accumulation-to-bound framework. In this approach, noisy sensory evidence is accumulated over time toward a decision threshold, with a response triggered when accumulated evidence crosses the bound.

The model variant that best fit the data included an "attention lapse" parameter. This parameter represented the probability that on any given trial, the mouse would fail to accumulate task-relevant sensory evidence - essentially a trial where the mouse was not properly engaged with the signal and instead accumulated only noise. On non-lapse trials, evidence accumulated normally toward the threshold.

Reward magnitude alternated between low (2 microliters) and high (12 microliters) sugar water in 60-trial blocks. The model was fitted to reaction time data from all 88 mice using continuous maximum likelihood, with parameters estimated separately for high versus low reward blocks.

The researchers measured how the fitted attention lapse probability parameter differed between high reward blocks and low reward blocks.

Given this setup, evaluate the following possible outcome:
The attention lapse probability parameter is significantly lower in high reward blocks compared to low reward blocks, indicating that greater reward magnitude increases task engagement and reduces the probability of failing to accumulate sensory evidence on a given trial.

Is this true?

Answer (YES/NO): YES